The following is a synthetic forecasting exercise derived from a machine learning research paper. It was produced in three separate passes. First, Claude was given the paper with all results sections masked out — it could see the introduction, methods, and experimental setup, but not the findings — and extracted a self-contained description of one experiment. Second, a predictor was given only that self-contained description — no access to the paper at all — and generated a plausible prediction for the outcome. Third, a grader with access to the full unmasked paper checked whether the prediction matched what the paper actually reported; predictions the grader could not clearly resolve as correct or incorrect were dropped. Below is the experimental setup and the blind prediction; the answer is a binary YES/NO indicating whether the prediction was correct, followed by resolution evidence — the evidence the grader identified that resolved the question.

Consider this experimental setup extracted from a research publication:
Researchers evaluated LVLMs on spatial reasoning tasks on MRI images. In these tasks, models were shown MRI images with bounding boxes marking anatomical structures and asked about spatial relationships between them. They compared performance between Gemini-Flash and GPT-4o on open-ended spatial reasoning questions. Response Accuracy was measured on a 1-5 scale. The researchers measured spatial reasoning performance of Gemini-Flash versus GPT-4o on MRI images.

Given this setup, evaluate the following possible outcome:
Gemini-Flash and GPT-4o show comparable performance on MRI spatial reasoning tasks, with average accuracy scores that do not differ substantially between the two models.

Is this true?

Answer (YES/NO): NO